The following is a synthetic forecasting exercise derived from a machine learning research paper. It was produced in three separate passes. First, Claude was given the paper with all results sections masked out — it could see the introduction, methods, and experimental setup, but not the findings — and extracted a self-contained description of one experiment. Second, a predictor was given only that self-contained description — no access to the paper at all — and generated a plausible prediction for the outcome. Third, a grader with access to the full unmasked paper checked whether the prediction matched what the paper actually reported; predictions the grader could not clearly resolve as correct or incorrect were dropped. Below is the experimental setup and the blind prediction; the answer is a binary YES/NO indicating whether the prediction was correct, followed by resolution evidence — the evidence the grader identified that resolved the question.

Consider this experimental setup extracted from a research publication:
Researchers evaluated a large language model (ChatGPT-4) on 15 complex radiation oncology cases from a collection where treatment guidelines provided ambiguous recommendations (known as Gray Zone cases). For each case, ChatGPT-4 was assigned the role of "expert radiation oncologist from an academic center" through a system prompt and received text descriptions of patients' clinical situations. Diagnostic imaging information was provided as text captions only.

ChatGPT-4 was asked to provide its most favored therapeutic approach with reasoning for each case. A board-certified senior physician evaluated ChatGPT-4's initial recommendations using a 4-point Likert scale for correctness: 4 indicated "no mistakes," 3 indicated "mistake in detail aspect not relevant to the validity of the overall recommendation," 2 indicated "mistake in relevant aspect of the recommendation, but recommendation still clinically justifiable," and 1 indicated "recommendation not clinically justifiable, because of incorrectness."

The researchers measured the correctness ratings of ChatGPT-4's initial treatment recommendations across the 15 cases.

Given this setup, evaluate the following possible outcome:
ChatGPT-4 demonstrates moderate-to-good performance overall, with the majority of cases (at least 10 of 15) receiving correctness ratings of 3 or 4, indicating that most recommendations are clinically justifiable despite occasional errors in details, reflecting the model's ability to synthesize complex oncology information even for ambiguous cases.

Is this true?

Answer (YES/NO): YES